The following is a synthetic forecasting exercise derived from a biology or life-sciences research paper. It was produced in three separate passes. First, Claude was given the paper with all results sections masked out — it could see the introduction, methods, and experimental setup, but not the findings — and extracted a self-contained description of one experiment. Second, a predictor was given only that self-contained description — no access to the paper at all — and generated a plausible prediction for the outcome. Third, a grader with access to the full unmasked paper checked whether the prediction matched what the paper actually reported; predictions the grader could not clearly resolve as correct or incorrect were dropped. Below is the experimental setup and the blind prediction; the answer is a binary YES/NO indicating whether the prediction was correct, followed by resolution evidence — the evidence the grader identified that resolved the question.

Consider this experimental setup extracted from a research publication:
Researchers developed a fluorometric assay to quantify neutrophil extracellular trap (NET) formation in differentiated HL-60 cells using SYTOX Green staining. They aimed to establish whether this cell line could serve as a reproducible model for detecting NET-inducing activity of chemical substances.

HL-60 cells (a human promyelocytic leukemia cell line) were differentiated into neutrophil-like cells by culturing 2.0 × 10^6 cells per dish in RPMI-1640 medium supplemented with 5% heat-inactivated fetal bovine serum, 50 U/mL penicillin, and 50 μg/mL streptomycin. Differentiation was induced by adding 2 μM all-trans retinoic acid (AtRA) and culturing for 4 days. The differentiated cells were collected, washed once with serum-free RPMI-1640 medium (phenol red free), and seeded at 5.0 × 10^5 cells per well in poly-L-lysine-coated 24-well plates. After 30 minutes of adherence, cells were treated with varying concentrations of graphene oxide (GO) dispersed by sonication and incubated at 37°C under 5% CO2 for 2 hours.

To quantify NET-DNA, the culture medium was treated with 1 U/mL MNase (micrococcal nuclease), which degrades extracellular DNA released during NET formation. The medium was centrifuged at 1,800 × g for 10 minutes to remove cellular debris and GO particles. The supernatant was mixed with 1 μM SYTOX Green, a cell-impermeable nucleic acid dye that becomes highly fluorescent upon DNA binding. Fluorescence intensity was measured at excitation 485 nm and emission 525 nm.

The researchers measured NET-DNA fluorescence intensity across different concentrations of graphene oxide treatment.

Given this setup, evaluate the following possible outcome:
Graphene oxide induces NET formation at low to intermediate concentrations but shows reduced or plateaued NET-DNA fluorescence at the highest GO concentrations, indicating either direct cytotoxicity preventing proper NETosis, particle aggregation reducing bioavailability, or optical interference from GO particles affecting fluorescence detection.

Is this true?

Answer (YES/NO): YES